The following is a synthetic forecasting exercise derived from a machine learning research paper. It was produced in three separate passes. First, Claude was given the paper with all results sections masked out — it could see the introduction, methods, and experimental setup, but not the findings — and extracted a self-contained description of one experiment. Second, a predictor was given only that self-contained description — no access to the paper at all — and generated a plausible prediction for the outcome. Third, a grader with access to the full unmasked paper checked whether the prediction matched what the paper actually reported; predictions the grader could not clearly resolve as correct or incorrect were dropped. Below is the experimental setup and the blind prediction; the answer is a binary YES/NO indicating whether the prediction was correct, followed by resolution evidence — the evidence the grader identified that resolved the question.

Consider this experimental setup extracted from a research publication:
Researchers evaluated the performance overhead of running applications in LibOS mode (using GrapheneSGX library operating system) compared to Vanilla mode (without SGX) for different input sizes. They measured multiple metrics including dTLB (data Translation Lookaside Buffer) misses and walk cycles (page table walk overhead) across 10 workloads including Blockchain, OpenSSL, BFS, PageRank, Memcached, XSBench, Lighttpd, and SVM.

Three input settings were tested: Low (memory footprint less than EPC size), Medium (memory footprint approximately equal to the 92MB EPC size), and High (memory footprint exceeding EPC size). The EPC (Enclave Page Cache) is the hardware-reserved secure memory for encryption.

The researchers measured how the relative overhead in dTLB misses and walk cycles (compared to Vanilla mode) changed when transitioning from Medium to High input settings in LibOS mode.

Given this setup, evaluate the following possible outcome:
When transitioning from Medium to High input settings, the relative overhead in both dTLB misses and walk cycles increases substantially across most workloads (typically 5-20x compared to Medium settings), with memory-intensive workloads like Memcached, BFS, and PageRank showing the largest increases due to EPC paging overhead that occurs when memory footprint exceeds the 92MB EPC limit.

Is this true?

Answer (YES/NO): NO